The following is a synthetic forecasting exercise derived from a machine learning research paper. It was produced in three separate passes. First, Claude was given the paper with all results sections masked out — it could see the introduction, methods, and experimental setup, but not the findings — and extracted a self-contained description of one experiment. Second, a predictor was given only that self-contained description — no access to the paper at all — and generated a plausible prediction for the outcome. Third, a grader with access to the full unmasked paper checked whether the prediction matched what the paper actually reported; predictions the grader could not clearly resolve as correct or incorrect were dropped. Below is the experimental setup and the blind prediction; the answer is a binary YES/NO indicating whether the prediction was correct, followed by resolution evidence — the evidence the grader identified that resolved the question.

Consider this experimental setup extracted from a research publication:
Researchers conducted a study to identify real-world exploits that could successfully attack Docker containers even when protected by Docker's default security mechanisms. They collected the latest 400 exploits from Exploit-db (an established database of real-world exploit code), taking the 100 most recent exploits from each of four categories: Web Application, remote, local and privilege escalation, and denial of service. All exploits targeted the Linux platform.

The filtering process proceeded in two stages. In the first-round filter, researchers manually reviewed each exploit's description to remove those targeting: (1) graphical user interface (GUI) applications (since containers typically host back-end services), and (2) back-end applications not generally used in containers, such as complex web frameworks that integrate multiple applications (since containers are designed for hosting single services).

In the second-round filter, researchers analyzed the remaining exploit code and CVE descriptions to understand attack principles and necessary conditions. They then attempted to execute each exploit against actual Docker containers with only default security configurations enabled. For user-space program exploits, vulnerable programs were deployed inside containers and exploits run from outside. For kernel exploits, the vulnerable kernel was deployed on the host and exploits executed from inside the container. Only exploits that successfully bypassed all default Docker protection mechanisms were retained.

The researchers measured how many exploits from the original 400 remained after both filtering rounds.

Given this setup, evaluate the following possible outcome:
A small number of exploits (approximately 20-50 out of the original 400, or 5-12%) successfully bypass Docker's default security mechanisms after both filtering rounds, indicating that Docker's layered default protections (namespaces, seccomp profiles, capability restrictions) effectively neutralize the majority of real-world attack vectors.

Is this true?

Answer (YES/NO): YES